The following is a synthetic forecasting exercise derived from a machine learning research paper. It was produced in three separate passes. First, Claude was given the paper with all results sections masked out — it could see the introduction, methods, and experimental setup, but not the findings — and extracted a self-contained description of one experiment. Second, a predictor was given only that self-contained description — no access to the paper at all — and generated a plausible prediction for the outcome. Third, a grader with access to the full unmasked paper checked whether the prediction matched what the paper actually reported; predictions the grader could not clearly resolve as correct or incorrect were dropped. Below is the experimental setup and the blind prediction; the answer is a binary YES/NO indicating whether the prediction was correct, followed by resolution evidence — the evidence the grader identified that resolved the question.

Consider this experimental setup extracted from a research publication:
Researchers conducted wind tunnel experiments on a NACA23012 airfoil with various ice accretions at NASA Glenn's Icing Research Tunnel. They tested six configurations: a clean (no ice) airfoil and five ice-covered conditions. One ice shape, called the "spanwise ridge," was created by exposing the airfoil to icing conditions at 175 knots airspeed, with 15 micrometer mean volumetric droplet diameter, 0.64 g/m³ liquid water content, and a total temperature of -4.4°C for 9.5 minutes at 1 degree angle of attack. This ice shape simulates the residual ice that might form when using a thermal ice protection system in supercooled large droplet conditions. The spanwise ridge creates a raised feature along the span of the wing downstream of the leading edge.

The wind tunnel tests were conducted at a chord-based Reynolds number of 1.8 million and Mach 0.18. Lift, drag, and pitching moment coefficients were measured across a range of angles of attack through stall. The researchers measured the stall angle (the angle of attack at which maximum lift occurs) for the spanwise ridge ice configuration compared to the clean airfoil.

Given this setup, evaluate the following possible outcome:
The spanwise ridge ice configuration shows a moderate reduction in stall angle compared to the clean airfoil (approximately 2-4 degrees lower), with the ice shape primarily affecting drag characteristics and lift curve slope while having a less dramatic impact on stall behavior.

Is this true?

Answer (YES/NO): NO